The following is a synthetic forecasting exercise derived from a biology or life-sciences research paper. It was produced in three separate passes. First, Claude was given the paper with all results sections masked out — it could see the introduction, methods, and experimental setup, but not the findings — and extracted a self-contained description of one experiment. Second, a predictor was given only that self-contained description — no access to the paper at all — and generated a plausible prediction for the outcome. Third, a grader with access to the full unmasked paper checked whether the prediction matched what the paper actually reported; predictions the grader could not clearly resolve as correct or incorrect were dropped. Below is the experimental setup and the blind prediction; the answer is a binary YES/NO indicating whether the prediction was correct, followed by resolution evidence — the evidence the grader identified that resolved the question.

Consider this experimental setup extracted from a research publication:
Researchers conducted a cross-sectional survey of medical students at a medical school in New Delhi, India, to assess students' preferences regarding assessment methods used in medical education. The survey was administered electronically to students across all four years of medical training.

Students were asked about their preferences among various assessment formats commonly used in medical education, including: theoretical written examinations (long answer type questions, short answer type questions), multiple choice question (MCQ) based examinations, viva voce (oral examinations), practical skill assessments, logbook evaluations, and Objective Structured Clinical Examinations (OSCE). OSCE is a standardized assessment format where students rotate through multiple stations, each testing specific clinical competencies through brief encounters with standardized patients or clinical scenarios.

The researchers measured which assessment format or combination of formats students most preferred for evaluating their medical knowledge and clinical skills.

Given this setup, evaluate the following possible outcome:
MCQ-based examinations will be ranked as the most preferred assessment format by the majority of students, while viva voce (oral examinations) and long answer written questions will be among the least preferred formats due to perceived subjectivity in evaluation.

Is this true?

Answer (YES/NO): NO